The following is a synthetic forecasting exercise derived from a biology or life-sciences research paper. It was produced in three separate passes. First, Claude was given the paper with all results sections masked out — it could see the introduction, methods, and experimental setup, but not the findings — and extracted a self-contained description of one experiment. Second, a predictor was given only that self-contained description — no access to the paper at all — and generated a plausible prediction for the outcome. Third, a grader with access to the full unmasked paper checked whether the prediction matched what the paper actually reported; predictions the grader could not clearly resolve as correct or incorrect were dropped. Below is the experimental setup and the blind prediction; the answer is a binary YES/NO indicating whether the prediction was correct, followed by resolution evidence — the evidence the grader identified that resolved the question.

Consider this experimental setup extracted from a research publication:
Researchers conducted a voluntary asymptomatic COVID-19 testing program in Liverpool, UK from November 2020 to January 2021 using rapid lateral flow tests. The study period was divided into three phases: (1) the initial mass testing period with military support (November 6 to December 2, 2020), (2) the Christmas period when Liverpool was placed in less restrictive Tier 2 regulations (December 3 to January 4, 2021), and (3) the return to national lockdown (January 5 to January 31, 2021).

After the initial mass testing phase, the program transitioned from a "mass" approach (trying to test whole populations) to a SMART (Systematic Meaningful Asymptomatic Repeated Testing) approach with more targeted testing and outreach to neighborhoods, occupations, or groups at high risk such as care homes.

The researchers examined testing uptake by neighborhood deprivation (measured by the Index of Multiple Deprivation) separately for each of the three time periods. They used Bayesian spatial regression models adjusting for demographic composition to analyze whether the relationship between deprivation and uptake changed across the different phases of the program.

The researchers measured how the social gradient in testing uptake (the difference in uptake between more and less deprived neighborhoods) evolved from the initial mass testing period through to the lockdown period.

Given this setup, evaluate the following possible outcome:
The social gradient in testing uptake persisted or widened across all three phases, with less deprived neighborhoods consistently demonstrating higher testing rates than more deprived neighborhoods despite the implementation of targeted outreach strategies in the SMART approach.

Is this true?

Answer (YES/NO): NO